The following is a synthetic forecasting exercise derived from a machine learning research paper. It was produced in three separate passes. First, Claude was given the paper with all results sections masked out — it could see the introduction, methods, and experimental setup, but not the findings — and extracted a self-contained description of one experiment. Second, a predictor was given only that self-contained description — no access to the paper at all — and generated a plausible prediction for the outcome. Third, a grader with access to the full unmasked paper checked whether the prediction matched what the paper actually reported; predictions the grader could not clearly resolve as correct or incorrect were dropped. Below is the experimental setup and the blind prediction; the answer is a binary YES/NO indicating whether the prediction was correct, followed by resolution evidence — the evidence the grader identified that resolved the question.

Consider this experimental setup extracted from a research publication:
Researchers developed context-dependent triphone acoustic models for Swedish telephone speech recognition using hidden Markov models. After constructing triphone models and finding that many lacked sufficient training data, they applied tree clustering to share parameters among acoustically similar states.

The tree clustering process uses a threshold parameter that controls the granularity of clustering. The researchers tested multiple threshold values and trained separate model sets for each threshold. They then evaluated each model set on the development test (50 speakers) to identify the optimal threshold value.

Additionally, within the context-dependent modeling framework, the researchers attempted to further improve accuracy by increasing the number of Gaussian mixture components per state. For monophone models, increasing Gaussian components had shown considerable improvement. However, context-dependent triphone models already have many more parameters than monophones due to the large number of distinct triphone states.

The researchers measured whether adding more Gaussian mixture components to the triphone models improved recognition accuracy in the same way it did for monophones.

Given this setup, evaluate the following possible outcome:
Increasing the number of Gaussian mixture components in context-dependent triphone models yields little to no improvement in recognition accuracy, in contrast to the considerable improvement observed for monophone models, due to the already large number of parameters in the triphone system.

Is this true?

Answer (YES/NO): YES